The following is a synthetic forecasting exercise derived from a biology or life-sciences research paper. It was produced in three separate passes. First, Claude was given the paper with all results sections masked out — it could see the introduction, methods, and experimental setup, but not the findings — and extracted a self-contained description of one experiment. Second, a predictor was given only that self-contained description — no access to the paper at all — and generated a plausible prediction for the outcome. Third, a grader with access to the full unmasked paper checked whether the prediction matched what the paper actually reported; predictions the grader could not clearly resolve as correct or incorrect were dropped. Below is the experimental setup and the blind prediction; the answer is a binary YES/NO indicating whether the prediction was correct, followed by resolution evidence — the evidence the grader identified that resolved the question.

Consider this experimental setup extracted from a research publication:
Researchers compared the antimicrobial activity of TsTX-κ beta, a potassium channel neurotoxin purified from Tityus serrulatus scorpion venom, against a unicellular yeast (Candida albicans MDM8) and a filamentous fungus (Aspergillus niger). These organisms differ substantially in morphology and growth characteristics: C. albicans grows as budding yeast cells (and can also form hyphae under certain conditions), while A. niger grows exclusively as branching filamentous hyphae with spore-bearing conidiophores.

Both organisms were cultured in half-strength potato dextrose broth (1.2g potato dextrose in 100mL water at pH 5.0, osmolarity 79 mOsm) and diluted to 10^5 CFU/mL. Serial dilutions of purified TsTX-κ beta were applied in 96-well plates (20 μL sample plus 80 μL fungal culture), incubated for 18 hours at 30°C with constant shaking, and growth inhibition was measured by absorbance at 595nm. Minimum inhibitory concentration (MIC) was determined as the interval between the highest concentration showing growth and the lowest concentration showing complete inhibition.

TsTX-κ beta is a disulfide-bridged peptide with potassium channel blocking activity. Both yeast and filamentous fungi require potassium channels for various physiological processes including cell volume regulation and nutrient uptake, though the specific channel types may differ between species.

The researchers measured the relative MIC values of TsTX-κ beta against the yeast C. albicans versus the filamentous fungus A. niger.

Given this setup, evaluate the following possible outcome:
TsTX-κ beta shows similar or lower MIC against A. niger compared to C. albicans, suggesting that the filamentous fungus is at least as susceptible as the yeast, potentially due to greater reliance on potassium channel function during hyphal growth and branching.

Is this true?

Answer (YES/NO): YES